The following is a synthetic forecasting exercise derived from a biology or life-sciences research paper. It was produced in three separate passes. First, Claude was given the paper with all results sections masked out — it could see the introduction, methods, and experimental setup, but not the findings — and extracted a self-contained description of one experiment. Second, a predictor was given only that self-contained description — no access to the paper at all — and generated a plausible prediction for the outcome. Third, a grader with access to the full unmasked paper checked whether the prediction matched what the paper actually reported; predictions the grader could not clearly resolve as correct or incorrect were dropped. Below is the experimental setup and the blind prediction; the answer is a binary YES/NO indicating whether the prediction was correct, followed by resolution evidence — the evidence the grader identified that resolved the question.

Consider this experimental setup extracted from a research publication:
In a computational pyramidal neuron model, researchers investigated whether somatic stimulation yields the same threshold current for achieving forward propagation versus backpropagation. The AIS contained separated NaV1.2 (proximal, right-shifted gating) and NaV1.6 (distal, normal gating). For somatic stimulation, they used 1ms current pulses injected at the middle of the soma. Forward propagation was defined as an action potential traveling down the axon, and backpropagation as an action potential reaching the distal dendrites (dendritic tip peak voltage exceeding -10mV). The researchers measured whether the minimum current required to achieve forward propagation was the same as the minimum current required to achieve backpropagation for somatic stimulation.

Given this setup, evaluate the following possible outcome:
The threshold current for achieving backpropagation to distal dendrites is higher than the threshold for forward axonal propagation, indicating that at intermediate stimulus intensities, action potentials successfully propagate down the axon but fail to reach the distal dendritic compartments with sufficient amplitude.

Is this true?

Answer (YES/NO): NO